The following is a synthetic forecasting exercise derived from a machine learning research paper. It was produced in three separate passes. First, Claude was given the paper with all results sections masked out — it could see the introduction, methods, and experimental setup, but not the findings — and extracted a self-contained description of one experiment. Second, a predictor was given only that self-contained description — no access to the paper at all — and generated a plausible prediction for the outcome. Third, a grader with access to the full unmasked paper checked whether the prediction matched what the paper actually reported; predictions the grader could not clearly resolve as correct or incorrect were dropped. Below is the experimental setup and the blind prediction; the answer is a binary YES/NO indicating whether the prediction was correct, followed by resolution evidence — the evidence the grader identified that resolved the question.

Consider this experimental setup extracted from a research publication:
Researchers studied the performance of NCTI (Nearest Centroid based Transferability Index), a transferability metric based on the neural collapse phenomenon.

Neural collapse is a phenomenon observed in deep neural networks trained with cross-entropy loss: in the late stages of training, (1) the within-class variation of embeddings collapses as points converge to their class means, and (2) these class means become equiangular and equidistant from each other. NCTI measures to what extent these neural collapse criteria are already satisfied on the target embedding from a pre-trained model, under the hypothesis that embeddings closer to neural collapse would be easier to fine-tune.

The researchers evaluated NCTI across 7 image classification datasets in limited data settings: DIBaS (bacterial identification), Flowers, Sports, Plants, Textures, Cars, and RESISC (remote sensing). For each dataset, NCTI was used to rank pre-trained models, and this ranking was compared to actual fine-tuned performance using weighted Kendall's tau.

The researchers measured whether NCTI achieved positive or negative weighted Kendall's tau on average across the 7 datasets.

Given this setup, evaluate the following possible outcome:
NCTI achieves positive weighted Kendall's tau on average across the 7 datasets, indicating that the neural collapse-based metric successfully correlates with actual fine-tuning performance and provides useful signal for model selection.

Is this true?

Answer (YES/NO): NO